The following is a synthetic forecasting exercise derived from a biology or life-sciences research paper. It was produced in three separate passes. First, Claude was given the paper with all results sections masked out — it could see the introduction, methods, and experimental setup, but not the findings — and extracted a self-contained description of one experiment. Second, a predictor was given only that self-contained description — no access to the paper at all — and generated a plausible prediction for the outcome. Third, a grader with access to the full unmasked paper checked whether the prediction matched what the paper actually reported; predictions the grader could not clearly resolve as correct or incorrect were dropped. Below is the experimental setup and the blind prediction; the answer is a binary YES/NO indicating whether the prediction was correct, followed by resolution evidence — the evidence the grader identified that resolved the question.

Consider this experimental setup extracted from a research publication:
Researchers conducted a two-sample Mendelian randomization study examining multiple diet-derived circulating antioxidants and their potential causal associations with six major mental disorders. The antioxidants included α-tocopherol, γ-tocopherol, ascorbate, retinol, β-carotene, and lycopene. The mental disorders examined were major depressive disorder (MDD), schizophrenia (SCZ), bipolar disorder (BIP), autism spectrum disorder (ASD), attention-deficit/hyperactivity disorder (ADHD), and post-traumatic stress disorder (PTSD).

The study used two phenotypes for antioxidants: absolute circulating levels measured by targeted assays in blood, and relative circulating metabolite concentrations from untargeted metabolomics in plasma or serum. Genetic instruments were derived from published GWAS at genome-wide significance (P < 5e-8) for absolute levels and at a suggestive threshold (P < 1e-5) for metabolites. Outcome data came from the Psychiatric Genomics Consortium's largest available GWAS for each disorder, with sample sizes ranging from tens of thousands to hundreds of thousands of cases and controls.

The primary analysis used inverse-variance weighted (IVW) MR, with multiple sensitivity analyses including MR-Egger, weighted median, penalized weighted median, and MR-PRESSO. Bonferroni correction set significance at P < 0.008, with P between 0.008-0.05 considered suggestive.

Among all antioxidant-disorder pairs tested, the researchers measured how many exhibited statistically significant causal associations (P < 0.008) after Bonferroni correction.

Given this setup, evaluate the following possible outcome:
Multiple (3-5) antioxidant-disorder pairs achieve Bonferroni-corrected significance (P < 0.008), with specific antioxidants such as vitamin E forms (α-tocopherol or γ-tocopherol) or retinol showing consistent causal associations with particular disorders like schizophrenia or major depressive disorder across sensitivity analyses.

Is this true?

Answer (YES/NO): NO